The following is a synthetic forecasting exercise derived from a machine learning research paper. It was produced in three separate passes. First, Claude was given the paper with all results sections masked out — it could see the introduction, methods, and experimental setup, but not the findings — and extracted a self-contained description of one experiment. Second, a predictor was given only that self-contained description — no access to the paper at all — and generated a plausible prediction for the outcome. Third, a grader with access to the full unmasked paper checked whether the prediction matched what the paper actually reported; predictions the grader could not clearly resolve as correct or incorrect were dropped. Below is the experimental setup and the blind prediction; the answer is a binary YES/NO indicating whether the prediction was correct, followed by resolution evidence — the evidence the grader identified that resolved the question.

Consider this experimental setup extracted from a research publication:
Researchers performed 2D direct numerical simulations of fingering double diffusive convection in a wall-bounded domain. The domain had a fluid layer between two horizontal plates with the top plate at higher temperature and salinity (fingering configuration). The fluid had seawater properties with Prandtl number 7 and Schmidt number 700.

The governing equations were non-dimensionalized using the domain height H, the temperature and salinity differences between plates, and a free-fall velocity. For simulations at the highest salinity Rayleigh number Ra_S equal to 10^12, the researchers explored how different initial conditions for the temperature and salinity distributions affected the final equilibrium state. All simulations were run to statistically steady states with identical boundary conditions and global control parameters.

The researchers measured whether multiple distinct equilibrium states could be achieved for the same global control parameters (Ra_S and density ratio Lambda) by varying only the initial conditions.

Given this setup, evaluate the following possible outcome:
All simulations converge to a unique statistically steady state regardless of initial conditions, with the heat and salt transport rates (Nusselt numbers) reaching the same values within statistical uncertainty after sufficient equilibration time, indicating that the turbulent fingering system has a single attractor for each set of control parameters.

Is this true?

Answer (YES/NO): NO